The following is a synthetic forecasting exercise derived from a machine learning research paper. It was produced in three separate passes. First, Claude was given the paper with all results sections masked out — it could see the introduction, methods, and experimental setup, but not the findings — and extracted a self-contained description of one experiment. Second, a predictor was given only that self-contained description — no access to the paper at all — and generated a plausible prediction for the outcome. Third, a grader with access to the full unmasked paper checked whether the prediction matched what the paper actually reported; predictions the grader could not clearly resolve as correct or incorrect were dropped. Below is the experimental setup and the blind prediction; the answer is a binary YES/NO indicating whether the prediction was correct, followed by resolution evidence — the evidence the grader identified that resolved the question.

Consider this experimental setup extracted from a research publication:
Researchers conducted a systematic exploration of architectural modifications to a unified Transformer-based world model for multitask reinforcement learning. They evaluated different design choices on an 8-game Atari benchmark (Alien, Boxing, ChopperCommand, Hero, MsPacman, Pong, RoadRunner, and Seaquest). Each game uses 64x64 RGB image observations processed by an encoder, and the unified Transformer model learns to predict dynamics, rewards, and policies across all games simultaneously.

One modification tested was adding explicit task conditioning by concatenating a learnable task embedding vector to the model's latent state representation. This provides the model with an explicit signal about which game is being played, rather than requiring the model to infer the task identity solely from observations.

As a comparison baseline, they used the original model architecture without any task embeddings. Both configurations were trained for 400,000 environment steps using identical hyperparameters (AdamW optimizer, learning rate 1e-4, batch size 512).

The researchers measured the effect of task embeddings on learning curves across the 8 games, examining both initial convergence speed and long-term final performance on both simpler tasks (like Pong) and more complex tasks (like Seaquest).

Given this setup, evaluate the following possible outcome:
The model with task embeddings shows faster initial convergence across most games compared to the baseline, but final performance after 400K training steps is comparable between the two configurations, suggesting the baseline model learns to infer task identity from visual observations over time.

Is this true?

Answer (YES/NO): NO